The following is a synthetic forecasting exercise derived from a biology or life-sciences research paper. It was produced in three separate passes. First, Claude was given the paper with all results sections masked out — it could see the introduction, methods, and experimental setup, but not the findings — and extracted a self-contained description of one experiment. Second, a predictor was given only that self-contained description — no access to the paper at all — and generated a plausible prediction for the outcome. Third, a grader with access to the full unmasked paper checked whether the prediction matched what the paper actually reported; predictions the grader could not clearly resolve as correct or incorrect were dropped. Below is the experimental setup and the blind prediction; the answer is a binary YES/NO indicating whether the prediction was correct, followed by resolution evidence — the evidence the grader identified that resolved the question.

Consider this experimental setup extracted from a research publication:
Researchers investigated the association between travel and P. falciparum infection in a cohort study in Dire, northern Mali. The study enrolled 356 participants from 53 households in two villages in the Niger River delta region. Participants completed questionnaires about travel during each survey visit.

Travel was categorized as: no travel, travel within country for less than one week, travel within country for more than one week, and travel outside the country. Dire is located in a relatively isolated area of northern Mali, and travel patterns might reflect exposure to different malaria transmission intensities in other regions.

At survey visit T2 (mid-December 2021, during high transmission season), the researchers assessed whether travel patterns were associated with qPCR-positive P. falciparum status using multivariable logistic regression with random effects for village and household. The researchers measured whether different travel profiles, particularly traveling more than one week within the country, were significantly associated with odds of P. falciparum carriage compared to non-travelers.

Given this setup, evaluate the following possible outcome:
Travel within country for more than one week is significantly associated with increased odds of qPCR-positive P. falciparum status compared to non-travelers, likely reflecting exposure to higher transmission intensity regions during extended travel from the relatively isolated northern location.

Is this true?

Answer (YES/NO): NO